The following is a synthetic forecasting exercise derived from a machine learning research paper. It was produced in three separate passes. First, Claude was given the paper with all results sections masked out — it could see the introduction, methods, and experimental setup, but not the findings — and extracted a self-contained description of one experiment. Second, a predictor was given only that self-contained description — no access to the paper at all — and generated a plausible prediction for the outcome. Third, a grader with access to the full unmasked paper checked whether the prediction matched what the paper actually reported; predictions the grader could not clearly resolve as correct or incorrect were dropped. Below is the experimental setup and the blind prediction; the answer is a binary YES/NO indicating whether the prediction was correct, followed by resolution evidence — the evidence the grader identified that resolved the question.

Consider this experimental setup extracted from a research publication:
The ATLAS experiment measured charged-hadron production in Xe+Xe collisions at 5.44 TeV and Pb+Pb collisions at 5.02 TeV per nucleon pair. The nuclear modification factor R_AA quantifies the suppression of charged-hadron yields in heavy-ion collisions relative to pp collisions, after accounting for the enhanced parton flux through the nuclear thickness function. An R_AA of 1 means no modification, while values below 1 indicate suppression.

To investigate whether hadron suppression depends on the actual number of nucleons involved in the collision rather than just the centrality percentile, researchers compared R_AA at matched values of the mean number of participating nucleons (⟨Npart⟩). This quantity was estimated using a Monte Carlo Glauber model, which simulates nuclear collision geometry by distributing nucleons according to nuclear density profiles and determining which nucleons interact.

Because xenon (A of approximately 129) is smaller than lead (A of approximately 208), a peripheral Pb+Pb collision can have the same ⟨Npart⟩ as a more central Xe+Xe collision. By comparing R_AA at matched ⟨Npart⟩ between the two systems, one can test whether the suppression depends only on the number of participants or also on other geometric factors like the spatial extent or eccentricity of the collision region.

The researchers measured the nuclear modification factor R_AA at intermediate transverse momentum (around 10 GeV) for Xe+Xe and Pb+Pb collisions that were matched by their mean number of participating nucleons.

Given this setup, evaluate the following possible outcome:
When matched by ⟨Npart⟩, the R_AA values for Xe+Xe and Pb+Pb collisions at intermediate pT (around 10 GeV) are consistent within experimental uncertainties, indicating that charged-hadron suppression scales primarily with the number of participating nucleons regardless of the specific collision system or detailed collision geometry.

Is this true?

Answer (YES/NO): NO